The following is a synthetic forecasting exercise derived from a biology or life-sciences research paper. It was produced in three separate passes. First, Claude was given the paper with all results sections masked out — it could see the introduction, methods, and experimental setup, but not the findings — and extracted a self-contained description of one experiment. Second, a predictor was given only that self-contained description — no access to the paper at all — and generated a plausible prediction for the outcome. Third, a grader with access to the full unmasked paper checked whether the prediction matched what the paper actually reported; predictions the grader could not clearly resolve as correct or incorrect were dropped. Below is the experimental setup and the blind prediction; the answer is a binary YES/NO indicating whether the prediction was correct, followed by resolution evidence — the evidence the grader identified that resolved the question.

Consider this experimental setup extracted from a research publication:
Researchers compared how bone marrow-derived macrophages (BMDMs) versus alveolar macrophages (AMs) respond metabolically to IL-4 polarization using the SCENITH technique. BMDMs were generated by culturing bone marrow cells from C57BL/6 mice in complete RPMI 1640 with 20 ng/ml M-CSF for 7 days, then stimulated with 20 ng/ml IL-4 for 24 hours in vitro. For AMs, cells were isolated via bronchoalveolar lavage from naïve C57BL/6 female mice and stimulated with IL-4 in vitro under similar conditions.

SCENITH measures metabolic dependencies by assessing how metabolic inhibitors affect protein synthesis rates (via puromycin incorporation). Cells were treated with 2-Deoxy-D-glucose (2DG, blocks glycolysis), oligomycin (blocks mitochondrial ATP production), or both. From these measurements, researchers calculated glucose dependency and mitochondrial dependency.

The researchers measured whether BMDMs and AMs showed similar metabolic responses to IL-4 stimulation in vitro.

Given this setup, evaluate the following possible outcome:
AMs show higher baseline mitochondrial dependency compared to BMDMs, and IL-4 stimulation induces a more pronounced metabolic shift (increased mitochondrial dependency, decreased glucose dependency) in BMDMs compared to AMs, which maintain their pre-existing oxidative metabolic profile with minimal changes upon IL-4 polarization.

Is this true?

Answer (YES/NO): NO